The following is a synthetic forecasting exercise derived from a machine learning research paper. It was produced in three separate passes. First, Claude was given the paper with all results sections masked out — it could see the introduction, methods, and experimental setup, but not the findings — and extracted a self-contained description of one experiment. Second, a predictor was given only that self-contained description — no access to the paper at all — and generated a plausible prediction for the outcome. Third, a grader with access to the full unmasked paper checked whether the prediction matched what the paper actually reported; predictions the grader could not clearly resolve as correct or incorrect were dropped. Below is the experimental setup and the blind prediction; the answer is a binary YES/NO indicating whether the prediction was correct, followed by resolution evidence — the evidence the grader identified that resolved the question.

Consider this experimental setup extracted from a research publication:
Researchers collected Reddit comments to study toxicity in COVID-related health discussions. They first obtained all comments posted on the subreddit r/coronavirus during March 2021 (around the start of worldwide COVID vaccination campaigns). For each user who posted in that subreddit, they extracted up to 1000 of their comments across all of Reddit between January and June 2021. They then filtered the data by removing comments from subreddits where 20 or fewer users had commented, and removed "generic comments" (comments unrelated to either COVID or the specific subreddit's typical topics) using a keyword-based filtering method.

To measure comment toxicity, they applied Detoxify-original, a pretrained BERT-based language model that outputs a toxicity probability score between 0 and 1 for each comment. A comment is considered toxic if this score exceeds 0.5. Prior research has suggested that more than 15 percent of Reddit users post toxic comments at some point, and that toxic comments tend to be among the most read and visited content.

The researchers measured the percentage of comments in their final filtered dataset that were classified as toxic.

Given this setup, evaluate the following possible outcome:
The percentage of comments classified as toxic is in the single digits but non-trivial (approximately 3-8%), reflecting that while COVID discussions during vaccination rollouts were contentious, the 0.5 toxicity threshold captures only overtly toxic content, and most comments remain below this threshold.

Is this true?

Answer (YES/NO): NO